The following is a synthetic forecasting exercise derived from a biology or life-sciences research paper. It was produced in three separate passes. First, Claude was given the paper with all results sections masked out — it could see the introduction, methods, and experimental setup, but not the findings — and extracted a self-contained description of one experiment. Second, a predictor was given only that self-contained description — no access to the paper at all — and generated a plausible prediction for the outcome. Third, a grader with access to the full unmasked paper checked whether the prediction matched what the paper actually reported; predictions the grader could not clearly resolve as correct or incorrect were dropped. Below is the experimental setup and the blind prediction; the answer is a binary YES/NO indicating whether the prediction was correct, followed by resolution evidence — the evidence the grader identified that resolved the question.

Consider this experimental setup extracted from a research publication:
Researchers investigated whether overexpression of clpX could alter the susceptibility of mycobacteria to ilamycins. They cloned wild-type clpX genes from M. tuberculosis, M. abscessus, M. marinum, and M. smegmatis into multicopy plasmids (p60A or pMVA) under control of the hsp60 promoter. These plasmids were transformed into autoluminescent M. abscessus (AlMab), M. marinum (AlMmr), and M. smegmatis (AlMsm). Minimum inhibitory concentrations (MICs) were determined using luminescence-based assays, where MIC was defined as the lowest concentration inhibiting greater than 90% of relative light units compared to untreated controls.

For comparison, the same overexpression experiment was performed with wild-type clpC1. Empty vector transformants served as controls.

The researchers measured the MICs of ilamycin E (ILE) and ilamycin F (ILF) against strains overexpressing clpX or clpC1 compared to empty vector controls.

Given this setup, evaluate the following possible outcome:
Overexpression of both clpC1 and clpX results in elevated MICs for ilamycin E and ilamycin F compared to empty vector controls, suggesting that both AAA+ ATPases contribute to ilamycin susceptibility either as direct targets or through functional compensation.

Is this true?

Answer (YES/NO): NO